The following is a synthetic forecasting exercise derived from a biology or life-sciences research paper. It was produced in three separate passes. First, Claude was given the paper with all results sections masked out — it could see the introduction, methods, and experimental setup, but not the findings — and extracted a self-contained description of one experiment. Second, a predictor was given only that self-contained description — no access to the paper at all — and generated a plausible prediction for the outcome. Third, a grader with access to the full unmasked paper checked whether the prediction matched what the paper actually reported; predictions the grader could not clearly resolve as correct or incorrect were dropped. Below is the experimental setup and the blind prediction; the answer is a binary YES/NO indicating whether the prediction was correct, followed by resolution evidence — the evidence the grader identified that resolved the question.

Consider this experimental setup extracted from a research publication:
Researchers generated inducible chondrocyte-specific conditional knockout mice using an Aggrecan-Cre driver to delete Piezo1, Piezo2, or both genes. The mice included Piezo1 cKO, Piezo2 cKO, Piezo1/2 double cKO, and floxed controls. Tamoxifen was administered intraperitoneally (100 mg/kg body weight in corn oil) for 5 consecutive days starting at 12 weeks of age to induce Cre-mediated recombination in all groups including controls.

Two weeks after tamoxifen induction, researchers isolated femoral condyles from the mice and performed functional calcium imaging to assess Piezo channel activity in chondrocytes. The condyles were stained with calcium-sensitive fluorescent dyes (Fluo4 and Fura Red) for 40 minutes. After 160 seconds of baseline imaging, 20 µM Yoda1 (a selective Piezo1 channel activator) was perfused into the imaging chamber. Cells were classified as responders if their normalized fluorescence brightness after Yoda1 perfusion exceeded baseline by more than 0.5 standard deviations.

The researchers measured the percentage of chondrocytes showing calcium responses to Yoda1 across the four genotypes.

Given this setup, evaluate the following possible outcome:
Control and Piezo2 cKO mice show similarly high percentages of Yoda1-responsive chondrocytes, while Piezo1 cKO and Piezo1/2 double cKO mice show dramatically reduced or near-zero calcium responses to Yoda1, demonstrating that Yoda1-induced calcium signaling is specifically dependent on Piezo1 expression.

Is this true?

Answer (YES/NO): YES